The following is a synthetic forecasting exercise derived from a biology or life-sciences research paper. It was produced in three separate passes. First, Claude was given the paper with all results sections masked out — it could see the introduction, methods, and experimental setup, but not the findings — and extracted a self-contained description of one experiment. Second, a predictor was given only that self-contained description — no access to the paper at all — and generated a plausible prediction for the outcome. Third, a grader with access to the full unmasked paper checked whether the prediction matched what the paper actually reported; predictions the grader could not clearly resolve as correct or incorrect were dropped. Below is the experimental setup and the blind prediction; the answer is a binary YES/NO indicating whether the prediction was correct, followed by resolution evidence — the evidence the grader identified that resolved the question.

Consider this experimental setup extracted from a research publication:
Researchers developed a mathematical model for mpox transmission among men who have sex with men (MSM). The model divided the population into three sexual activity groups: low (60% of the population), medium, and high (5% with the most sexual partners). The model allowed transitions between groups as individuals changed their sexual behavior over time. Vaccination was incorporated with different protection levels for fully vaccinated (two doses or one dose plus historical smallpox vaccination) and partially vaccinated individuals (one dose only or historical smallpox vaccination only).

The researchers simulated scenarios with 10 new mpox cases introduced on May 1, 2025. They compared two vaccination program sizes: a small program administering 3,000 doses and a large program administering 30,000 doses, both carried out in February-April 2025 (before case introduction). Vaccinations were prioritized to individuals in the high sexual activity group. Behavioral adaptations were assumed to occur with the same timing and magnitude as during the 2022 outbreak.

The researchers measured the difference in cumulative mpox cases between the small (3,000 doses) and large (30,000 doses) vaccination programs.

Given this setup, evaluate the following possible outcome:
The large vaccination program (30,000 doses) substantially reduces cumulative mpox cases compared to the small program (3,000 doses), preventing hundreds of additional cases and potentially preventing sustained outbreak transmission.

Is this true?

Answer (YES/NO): YES